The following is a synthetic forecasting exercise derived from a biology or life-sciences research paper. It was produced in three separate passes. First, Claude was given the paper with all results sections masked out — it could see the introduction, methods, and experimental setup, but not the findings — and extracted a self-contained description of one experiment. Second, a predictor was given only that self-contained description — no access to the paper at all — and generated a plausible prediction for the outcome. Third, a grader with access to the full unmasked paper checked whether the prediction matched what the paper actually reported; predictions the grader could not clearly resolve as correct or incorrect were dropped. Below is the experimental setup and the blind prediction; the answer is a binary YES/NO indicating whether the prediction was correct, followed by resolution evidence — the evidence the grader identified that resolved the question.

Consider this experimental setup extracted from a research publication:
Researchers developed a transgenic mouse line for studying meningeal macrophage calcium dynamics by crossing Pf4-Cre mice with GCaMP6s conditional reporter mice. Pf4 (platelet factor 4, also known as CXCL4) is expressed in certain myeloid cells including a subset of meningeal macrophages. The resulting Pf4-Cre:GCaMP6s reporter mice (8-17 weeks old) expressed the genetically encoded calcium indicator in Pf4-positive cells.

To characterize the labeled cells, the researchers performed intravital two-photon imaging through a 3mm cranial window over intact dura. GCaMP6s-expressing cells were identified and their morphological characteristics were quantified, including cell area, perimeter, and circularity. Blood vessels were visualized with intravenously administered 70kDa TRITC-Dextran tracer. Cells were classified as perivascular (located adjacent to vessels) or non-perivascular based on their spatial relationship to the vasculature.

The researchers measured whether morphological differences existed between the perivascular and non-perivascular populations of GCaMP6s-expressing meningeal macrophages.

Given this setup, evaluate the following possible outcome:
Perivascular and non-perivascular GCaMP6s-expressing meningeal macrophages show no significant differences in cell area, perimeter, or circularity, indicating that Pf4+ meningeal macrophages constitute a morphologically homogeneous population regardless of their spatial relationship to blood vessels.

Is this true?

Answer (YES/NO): NO